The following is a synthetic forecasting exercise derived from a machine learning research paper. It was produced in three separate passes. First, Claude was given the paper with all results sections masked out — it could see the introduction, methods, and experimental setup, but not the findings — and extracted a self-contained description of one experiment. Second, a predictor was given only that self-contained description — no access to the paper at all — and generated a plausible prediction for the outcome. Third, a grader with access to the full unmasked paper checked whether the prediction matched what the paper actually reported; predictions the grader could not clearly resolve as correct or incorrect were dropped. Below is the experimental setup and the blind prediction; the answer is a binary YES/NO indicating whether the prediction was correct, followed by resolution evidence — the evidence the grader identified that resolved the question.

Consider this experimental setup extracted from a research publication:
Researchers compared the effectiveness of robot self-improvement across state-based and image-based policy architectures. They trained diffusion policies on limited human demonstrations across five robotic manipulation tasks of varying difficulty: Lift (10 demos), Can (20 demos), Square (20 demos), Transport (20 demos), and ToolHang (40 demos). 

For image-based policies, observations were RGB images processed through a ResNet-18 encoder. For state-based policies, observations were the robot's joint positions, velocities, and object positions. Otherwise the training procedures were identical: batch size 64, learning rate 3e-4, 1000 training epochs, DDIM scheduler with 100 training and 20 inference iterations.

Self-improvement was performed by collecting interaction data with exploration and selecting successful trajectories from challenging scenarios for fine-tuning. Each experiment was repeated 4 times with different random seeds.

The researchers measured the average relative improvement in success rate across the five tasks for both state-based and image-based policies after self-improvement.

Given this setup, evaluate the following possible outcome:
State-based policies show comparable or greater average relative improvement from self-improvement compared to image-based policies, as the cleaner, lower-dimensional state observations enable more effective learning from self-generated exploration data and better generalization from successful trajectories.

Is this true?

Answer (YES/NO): NO